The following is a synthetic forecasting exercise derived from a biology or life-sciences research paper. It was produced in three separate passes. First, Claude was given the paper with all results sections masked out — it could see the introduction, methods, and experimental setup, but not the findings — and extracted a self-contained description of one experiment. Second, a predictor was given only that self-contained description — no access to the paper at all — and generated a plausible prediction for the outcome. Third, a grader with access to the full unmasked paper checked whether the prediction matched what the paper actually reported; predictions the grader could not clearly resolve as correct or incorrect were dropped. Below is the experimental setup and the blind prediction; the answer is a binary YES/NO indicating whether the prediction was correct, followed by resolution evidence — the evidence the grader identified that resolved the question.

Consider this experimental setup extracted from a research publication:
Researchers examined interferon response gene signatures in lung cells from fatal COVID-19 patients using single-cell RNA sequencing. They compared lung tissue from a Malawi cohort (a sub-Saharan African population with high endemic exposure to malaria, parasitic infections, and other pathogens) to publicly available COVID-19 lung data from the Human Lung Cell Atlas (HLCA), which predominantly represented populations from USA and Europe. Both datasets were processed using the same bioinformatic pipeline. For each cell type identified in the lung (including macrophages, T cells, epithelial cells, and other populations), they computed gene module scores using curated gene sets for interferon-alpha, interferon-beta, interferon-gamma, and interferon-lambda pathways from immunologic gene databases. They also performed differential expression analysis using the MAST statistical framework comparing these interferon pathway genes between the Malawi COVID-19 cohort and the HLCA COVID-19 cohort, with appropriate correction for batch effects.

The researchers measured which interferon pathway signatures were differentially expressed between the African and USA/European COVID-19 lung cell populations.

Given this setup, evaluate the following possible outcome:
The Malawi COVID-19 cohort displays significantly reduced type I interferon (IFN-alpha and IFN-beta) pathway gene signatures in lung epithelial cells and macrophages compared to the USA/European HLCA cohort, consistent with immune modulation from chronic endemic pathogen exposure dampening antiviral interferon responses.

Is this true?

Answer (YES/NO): NO